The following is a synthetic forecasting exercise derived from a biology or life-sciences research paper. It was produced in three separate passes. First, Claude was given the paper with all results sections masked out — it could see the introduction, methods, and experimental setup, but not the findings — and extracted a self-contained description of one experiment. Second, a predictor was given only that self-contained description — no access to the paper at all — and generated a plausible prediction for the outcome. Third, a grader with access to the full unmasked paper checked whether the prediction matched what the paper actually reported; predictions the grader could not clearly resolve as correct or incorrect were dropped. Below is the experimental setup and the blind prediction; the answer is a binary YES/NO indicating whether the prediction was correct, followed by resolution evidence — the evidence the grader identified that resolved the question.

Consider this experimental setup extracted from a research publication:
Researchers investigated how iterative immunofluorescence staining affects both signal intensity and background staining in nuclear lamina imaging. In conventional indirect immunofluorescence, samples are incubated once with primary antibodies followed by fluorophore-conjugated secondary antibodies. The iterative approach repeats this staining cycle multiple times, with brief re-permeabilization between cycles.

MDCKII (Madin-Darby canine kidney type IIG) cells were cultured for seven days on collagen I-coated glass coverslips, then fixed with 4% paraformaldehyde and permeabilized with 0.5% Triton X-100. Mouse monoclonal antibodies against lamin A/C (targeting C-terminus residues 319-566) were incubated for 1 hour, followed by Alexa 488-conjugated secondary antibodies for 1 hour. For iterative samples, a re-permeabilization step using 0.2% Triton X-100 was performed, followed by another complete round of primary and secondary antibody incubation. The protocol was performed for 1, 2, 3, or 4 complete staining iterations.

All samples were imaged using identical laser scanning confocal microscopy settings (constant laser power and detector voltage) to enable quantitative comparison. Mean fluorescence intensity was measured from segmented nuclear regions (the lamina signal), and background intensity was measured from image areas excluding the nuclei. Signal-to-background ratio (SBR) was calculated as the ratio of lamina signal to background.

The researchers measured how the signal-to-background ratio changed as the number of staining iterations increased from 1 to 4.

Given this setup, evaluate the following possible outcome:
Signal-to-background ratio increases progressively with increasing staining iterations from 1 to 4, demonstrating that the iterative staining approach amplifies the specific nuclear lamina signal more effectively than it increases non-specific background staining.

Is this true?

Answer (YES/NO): NO